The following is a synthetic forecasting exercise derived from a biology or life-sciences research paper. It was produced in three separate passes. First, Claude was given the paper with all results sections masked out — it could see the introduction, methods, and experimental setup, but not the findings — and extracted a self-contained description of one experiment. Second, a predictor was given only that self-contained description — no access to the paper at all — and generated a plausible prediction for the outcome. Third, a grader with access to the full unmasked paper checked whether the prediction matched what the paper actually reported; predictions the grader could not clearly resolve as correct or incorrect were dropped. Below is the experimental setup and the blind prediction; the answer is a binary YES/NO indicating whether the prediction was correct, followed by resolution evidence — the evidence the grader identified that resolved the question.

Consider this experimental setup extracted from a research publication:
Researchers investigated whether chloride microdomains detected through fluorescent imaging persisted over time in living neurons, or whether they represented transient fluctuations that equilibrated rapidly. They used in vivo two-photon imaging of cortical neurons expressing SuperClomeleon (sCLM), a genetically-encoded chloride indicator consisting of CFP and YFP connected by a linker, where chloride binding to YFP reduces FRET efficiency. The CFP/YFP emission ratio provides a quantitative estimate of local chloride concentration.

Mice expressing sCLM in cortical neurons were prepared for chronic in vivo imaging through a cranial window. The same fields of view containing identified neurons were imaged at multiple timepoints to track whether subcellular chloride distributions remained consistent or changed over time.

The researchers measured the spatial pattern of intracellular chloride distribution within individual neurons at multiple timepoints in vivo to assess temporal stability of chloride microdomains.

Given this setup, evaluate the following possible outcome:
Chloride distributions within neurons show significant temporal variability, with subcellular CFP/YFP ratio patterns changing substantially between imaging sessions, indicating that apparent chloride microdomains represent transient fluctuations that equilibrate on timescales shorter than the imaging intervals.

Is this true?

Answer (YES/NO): NO